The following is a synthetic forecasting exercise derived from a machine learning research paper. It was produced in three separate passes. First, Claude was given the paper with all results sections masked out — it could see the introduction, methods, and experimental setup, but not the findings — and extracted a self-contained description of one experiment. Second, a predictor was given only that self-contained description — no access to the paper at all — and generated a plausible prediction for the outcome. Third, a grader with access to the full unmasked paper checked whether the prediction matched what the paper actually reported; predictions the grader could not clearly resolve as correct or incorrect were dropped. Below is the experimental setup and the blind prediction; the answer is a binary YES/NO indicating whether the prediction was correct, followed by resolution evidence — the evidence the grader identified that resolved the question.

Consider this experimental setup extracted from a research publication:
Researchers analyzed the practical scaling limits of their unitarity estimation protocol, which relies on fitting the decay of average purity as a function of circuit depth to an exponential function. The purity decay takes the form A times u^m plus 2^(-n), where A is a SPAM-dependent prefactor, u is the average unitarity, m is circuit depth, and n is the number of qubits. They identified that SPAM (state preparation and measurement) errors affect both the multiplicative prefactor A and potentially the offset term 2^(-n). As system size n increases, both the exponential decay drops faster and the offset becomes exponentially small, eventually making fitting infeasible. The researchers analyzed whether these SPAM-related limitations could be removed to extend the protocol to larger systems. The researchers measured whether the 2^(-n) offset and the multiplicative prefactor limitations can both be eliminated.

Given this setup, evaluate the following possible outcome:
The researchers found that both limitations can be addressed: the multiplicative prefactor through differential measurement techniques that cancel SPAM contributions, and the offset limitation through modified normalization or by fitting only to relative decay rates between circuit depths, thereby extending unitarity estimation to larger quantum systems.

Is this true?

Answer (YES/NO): NO